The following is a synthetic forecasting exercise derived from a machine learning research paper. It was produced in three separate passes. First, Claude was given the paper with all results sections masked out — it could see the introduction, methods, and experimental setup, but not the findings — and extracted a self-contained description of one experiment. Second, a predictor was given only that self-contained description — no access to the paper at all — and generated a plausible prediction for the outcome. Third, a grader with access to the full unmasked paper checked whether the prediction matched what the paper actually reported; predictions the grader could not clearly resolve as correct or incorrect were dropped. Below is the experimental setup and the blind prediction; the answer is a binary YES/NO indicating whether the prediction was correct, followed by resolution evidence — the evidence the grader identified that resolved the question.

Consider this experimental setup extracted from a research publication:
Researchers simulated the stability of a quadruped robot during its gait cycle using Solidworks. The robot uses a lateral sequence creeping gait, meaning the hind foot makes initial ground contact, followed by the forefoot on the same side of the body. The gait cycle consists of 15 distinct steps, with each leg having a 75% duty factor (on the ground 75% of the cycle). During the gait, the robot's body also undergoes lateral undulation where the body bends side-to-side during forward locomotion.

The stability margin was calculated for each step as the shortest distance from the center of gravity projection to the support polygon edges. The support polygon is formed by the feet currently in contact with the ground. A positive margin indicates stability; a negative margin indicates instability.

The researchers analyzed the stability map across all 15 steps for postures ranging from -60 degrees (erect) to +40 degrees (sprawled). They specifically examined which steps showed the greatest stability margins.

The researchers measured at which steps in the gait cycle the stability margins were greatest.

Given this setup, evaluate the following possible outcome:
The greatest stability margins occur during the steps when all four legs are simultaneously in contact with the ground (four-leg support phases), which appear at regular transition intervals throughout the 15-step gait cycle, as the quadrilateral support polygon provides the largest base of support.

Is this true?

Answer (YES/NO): NO